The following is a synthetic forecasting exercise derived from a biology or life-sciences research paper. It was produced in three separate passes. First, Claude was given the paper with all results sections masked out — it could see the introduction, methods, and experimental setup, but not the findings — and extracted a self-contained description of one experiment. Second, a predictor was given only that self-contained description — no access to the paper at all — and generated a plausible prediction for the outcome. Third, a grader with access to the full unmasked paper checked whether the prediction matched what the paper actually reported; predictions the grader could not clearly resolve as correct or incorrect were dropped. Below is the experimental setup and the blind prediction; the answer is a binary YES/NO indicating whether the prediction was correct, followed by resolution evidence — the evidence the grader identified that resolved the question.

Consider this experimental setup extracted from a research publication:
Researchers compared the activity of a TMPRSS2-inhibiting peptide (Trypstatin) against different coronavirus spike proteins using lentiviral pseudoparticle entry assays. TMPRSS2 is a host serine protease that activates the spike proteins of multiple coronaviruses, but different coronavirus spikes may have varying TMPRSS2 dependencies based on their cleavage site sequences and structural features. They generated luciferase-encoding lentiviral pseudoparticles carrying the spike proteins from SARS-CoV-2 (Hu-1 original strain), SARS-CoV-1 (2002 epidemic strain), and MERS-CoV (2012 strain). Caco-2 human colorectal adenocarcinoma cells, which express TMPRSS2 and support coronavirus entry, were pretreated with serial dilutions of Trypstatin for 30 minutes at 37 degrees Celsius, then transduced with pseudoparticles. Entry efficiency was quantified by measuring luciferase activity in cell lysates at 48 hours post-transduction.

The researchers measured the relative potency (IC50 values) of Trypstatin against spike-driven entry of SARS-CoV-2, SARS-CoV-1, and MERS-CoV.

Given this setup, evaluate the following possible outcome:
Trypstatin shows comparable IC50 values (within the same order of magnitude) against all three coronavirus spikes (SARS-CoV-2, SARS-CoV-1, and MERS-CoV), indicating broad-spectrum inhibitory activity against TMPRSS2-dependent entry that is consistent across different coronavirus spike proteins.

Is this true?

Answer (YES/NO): NO